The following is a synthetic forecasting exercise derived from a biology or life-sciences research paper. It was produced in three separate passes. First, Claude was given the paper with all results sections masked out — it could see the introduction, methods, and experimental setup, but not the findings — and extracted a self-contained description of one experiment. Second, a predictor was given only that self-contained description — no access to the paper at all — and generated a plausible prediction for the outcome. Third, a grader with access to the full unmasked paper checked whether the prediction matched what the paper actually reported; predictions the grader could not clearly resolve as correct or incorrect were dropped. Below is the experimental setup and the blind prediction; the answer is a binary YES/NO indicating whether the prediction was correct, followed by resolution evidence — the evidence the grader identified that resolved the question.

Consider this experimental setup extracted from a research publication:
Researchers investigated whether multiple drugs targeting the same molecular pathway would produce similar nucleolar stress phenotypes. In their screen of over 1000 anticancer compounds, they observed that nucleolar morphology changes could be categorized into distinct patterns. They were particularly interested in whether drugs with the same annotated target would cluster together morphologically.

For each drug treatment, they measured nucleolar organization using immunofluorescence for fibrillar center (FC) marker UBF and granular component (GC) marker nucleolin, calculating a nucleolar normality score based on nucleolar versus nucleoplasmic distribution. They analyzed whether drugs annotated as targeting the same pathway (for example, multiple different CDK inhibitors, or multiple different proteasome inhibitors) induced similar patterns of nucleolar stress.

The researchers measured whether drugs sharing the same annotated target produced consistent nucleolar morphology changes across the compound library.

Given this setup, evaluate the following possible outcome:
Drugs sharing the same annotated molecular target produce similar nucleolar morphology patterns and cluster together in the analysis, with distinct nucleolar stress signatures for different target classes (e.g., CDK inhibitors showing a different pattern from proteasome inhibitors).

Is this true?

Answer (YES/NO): YES